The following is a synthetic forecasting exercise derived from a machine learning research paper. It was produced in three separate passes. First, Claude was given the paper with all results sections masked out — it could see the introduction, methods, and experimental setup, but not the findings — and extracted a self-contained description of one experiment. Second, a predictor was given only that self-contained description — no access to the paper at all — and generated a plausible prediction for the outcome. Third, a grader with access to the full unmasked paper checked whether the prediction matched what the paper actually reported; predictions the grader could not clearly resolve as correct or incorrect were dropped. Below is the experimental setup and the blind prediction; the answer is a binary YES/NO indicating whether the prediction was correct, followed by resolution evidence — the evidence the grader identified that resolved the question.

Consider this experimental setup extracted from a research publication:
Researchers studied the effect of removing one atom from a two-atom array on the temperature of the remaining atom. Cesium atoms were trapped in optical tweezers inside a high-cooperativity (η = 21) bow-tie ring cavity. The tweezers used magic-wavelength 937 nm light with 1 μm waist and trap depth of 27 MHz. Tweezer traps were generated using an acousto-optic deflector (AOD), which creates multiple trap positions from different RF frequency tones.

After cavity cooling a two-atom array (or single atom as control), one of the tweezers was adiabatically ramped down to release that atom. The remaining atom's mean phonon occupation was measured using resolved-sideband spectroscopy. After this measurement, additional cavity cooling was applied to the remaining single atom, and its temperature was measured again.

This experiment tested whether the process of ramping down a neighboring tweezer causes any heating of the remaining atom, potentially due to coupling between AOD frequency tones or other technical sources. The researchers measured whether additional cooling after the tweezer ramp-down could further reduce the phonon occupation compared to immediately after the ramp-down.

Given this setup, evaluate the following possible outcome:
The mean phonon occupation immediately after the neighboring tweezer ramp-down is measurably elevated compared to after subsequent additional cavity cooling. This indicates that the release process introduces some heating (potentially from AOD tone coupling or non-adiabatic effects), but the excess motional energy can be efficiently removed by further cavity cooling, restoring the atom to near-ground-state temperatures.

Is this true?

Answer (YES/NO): YES